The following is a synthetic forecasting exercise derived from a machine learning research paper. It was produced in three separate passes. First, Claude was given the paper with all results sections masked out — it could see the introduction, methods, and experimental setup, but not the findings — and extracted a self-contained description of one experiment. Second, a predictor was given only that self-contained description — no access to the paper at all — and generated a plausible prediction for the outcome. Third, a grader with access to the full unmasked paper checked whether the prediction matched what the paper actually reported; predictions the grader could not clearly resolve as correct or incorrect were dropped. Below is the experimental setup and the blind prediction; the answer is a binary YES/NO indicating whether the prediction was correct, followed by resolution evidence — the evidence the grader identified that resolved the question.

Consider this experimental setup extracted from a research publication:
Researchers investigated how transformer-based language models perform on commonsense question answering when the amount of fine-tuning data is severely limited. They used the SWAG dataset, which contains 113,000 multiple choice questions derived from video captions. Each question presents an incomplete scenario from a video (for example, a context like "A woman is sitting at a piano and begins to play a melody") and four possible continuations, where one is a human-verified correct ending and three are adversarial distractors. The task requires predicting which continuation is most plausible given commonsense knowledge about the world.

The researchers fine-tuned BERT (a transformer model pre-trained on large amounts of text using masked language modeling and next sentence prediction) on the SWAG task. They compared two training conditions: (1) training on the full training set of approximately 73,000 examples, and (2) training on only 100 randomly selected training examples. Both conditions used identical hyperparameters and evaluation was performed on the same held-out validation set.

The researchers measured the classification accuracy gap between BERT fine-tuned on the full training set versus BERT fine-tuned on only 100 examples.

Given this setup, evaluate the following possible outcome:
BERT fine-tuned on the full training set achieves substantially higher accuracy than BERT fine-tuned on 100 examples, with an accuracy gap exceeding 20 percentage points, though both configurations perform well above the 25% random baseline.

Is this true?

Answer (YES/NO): YES